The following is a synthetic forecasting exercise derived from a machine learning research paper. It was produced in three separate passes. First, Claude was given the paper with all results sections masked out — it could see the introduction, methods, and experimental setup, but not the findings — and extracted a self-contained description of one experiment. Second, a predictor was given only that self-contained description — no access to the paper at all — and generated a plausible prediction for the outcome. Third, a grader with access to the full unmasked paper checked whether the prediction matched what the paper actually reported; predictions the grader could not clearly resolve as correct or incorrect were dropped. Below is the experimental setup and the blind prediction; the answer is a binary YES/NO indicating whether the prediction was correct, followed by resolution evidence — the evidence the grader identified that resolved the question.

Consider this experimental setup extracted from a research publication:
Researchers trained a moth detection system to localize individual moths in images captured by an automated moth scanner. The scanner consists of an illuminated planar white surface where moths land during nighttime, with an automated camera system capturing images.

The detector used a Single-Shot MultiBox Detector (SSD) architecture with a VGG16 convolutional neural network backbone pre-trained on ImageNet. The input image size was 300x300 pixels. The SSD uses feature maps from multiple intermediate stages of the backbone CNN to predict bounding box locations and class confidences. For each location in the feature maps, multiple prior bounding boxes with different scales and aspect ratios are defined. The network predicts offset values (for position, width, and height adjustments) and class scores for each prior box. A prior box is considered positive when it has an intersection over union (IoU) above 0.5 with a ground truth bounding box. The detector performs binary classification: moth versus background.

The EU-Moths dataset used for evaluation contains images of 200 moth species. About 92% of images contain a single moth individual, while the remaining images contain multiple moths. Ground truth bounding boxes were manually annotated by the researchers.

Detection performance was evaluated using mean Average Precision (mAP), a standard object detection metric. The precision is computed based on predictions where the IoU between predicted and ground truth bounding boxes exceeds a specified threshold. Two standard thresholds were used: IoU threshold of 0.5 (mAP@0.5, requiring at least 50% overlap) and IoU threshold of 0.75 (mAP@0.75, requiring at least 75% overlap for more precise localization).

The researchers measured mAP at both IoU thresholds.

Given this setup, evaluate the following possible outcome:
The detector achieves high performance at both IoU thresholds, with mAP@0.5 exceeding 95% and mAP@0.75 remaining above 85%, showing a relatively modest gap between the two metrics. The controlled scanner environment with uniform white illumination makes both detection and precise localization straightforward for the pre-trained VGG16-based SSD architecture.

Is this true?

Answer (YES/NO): YES